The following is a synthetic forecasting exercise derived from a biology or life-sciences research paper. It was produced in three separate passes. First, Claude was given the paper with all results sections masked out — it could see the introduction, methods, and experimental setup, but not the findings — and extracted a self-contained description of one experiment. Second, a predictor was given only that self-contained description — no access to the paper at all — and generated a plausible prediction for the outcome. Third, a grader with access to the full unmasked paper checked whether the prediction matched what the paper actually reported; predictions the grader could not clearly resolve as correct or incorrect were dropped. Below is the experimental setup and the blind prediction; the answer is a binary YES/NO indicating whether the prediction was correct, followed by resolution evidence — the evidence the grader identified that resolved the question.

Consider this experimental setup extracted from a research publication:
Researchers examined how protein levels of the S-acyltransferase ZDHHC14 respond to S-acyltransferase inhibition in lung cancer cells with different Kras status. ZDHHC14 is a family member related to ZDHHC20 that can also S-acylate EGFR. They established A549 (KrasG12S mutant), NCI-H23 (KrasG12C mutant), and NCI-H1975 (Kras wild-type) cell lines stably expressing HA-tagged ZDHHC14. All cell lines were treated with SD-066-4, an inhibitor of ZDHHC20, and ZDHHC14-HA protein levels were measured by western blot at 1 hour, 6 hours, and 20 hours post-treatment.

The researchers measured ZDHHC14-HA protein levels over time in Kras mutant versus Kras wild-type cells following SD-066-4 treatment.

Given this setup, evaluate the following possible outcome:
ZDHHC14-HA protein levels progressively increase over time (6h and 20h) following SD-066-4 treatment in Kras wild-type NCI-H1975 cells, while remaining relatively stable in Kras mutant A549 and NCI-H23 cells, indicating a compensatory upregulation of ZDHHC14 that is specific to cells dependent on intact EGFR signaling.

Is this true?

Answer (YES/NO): NO